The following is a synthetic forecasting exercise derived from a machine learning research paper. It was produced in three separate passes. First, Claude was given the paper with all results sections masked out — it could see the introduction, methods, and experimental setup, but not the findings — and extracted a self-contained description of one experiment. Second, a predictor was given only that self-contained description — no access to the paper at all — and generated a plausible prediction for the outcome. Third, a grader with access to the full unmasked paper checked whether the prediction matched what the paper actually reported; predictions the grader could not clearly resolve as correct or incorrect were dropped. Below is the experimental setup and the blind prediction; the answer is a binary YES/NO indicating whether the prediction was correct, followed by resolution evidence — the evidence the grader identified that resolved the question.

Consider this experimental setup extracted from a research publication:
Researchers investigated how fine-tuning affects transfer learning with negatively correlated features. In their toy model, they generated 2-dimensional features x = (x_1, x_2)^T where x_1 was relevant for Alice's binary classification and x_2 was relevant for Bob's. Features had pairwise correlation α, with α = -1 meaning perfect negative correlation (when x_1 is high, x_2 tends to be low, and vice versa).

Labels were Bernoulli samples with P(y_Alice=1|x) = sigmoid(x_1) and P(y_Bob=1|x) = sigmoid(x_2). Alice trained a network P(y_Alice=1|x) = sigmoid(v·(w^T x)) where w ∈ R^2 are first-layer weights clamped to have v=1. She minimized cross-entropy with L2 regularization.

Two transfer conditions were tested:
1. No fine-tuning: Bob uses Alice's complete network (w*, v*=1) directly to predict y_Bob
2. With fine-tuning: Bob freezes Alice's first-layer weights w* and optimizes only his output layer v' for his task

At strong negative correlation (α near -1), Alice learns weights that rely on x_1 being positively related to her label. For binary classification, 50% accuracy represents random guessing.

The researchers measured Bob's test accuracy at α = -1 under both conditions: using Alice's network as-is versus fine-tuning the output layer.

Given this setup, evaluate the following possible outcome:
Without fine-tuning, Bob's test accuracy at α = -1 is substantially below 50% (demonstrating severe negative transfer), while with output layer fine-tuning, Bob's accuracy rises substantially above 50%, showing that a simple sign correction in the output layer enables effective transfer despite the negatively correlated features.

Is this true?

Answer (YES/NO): YES